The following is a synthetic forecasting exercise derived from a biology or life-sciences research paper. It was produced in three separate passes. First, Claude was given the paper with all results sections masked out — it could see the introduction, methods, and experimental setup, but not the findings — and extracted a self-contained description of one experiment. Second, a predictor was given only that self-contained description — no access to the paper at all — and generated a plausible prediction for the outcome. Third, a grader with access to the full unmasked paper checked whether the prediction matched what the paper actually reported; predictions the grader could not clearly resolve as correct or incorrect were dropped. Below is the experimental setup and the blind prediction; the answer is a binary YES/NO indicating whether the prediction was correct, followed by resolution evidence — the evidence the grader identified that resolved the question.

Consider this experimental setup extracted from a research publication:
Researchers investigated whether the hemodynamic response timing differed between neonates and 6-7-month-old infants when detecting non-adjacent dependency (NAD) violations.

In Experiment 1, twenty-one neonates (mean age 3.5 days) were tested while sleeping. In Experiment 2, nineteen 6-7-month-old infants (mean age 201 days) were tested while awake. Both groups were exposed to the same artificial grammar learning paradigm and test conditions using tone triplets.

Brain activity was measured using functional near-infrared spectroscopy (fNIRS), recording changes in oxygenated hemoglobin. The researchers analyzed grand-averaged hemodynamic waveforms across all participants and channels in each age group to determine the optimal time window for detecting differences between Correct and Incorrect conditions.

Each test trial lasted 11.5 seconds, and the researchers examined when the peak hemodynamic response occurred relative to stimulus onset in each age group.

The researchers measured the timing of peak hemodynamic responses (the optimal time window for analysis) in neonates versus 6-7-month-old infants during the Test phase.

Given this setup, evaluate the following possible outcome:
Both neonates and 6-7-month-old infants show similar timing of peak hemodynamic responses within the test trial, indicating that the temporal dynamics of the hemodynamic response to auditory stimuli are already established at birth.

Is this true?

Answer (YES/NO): NO